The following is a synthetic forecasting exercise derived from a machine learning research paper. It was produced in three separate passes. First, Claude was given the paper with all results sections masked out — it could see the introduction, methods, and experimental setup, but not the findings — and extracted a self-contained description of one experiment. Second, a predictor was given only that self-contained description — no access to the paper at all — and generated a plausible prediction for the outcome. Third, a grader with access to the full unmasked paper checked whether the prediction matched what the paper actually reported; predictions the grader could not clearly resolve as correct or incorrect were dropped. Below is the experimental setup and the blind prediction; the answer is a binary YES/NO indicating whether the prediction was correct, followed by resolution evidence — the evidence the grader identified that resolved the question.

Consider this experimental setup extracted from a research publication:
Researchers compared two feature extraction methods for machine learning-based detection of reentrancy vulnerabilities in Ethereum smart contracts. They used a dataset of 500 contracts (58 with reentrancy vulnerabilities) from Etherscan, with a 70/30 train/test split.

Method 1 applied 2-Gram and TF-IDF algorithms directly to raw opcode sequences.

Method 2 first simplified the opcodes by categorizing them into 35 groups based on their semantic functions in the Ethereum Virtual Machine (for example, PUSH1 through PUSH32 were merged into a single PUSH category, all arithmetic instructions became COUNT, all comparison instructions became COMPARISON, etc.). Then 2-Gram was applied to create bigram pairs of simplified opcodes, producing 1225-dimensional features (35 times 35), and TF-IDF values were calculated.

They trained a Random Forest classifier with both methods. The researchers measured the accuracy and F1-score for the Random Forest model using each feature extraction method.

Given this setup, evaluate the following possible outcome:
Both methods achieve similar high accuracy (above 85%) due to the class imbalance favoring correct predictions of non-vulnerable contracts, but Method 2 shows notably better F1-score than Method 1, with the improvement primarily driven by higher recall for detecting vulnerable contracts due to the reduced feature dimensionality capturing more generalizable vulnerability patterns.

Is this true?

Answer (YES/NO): NO